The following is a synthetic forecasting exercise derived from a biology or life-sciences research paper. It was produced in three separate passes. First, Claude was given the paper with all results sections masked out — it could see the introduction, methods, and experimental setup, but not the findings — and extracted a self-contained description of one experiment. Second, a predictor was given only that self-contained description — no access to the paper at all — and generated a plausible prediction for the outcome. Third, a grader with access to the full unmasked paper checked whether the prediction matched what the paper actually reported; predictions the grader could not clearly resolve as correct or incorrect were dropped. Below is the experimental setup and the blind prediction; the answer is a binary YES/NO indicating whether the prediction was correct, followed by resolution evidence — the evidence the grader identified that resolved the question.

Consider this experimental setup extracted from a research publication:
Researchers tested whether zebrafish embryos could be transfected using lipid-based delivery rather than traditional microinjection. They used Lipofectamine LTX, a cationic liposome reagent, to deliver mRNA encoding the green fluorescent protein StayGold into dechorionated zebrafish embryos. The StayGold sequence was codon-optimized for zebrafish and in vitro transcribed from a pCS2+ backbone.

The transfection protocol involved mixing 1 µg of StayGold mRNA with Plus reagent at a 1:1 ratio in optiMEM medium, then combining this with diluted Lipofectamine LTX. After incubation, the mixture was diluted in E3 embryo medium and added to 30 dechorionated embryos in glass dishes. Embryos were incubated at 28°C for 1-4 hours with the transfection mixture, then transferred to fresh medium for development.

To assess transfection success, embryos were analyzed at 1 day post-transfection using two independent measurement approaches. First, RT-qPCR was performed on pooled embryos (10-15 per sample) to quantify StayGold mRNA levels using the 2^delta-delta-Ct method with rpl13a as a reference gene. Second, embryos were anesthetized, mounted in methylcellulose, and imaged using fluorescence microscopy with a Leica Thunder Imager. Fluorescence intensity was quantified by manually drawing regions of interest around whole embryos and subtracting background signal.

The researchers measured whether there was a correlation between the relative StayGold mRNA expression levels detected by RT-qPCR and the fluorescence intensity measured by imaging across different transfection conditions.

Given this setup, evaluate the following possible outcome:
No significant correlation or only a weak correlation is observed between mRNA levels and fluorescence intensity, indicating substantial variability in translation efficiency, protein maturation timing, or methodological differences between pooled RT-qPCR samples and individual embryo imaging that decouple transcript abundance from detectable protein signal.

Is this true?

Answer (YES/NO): NO